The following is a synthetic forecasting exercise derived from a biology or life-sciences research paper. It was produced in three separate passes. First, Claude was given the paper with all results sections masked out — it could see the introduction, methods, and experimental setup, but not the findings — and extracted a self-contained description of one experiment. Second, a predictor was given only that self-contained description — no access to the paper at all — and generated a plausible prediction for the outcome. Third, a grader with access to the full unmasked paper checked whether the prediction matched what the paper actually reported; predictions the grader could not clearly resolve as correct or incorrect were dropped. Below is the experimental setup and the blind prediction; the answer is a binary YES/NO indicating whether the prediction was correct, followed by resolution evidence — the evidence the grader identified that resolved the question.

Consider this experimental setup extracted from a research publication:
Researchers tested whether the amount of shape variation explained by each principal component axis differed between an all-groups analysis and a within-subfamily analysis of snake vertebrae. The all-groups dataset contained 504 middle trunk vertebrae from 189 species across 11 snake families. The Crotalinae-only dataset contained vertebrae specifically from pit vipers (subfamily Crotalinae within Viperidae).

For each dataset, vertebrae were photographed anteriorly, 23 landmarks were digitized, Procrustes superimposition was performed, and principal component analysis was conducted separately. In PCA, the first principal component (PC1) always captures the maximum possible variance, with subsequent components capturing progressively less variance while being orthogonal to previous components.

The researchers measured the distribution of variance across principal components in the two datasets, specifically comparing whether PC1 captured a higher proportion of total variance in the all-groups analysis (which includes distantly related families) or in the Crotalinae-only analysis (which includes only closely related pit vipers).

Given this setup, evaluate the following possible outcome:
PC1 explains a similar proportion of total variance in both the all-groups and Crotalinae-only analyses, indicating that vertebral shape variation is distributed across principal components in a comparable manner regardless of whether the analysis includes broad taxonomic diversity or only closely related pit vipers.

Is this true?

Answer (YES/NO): NO